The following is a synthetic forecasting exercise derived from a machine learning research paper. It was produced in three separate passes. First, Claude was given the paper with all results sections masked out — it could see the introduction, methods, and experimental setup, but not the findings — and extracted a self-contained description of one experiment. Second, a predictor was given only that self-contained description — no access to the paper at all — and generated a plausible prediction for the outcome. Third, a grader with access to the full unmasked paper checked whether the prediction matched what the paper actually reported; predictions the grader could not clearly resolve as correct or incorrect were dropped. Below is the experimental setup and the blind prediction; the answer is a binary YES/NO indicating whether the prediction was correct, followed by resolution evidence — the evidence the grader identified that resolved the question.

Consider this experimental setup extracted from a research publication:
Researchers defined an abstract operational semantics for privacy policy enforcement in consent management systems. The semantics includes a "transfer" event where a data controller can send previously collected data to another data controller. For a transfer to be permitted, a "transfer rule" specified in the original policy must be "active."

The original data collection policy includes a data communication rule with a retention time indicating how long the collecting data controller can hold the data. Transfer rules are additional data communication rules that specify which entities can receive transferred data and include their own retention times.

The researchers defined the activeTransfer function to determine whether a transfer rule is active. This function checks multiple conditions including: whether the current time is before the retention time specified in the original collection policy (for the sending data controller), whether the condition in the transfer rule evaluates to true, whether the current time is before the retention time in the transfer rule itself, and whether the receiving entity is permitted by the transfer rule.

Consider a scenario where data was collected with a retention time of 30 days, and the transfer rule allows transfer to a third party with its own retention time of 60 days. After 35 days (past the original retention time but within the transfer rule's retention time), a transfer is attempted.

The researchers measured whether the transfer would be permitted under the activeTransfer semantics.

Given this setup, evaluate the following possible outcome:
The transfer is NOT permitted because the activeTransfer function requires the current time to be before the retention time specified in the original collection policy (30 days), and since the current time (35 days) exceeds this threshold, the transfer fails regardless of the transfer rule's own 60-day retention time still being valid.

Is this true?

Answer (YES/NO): YES